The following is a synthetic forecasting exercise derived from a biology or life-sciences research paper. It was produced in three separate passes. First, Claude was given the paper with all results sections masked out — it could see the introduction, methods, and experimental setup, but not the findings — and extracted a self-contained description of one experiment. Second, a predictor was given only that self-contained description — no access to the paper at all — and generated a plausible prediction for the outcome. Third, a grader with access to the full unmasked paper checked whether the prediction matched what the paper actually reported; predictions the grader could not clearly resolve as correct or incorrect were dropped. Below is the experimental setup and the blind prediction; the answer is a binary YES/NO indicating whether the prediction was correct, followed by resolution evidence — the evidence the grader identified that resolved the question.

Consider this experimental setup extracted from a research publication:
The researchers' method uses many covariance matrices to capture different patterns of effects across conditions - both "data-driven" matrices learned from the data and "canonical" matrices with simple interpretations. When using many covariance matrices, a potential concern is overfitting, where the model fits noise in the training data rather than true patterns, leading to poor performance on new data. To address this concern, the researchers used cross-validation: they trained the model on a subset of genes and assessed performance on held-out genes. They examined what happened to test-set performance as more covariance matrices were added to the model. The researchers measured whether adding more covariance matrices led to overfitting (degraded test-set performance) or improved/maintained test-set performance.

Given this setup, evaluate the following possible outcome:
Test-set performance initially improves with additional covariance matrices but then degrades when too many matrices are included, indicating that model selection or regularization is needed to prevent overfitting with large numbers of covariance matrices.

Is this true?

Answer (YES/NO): NO